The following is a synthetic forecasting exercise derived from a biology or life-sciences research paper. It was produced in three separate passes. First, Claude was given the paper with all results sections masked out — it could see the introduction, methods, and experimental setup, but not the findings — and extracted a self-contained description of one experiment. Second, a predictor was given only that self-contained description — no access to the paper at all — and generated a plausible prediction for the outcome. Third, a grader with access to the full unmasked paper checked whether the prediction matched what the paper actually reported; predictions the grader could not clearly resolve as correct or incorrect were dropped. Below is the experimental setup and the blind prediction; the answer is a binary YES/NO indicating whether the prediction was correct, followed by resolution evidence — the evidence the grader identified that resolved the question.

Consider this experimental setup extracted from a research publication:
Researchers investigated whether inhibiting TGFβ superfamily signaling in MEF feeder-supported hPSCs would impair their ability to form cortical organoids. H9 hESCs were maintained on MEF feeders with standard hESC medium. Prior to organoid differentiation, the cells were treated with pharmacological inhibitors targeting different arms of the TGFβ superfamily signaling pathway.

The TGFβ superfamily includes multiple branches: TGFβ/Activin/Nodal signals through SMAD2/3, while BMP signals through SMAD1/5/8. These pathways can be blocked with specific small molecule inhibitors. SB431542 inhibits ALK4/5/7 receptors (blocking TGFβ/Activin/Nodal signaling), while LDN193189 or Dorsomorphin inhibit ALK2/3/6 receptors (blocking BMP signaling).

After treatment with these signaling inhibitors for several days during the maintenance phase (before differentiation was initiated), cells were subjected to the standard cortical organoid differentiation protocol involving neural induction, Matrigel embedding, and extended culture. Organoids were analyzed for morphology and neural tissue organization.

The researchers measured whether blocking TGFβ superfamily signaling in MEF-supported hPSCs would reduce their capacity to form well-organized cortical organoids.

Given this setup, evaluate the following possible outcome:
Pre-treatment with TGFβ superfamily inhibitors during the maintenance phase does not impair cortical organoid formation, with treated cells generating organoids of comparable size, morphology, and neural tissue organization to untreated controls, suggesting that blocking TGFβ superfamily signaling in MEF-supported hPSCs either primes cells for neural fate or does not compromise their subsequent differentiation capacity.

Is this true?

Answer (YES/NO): NO